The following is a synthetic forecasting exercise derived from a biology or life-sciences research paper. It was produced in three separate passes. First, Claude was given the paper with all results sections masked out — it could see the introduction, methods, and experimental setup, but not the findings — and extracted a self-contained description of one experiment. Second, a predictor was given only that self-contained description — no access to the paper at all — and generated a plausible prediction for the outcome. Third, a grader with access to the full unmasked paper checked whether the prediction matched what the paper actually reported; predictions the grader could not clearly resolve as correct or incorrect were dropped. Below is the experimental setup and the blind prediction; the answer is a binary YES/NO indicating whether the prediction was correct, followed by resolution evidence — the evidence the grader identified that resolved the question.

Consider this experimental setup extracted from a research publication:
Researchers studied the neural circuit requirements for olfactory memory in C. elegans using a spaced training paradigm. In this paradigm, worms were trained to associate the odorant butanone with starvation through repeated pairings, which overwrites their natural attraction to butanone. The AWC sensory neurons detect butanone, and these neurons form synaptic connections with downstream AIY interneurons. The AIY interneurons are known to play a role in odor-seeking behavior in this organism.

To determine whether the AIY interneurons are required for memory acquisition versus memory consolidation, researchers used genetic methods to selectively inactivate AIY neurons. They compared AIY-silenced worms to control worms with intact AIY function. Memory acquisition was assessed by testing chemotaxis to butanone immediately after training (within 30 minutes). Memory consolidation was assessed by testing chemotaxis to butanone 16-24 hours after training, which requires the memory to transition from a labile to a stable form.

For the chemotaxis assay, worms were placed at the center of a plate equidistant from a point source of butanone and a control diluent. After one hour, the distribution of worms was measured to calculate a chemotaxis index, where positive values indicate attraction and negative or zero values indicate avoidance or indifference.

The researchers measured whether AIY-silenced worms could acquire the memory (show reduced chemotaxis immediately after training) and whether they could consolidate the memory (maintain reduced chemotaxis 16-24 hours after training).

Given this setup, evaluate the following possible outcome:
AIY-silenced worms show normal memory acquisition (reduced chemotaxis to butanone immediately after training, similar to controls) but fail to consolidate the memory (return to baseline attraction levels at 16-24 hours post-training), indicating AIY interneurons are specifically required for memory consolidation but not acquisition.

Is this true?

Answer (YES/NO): YES